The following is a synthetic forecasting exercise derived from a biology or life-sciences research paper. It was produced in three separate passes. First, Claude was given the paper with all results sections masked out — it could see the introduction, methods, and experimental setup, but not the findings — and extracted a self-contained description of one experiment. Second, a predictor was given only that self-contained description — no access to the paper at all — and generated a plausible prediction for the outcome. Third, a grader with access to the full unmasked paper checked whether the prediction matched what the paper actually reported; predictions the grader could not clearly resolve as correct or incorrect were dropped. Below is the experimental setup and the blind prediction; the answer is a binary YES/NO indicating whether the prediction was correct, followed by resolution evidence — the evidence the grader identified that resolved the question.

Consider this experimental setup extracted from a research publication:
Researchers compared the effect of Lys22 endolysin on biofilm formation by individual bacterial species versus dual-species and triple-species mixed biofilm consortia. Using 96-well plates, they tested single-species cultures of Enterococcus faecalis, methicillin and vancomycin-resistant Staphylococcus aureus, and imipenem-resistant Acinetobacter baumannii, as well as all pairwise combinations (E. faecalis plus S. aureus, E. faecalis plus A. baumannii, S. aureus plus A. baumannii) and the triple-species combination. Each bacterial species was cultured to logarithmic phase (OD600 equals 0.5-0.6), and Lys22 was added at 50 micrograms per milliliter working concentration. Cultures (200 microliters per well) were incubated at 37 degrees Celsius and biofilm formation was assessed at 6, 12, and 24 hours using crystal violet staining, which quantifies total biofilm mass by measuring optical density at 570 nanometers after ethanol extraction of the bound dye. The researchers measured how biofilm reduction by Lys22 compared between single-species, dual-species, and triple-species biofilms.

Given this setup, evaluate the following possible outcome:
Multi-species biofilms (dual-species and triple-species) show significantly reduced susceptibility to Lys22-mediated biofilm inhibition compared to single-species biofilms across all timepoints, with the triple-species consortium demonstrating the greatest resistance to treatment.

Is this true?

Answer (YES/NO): NO